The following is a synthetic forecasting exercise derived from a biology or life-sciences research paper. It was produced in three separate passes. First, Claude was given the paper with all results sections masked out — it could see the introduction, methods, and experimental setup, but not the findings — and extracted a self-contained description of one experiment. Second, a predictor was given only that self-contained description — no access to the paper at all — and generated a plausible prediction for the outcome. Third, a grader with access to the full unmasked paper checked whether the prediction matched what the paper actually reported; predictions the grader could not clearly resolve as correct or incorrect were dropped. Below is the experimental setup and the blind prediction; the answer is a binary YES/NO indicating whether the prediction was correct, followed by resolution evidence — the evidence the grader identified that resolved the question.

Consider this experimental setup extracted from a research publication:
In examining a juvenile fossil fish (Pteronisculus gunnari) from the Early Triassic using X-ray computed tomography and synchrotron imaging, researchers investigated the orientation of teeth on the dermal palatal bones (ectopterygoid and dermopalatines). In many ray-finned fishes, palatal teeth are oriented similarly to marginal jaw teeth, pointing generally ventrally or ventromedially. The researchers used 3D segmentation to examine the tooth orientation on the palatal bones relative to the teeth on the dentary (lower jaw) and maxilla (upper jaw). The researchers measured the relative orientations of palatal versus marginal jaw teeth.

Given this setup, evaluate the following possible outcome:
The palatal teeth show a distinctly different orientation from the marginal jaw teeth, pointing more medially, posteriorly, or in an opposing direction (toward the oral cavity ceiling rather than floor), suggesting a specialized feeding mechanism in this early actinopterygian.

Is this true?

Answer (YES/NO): YES